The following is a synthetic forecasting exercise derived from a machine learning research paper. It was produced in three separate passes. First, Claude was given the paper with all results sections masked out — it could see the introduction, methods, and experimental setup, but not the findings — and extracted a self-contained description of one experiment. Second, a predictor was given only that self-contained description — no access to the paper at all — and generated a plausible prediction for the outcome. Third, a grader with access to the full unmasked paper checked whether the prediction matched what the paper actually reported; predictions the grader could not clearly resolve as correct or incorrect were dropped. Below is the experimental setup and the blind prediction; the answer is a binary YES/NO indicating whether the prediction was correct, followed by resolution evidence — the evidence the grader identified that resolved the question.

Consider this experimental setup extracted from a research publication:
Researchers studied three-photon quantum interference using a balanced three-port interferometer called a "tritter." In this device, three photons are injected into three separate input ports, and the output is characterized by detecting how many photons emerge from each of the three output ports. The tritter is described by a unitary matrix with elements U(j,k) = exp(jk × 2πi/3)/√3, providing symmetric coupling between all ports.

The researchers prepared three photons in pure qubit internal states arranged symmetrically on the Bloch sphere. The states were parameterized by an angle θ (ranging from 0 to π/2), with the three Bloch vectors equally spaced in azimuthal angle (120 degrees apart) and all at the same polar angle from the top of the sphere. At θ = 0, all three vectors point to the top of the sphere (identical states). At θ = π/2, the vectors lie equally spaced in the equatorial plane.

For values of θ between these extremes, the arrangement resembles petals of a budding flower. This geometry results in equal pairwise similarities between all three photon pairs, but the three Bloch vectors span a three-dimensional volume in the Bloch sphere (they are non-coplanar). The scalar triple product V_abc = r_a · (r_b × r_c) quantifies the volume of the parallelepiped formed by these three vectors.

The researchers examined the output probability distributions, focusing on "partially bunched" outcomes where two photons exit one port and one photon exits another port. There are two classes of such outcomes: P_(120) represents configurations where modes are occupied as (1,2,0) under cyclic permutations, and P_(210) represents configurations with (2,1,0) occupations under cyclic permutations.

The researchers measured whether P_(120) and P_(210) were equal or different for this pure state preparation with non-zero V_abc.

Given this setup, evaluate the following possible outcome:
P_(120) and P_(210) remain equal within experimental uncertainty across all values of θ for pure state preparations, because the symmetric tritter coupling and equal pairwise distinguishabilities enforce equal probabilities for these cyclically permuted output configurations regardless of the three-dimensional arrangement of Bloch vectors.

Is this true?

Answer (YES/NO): NO